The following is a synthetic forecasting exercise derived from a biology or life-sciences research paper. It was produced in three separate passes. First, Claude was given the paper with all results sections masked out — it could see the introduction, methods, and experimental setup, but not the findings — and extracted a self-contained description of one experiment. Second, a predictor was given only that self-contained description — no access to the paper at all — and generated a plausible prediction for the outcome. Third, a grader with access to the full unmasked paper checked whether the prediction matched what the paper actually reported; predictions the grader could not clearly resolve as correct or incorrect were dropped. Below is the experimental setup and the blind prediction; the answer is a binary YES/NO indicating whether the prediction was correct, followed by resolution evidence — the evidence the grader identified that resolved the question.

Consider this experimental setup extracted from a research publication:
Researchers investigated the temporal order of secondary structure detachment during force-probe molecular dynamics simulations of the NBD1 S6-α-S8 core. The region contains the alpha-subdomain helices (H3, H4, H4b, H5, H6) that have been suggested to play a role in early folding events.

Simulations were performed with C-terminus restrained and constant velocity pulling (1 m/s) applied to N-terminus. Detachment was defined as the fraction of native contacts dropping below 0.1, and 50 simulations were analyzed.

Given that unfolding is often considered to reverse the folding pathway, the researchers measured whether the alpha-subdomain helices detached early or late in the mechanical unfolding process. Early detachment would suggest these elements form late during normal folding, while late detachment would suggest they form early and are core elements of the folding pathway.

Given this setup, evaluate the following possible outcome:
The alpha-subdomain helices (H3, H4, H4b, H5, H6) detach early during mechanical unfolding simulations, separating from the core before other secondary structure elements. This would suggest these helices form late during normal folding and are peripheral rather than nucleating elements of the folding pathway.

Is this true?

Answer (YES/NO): NO